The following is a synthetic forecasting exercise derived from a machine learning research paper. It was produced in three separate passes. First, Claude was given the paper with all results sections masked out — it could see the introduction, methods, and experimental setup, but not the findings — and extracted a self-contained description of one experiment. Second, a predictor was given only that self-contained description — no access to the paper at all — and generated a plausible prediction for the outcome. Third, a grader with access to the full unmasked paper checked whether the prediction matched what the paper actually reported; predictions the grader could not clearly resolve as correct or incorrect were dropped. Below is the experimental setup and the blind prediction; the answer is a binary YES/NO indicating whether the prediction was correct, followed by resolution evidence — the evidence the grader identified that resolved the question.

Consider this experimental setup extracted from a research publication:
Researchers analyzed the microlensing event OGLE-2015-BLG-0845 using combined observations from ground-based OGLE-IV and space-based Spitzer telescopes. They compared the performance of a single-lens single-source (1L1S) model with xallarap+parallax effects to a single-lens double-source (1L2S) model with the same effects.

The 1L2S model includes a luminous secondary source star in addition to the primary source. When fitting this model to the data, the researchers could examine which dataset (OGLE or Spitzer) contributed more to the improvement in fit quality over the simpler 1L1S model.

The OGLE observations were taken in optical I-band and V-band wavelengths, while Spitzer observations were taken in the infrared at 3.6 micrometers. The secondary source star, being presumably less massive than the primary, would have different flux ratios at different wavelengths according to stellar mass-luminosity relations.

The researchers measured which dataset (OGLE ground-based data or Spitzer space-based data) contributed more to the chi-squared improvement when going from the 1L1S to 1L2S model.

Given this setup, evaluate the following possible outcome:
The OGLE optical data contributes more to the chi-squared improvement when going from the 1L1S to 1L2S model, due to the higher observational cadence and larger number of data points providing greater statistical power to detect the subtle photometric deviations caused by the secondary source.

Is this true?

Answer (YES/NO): NO